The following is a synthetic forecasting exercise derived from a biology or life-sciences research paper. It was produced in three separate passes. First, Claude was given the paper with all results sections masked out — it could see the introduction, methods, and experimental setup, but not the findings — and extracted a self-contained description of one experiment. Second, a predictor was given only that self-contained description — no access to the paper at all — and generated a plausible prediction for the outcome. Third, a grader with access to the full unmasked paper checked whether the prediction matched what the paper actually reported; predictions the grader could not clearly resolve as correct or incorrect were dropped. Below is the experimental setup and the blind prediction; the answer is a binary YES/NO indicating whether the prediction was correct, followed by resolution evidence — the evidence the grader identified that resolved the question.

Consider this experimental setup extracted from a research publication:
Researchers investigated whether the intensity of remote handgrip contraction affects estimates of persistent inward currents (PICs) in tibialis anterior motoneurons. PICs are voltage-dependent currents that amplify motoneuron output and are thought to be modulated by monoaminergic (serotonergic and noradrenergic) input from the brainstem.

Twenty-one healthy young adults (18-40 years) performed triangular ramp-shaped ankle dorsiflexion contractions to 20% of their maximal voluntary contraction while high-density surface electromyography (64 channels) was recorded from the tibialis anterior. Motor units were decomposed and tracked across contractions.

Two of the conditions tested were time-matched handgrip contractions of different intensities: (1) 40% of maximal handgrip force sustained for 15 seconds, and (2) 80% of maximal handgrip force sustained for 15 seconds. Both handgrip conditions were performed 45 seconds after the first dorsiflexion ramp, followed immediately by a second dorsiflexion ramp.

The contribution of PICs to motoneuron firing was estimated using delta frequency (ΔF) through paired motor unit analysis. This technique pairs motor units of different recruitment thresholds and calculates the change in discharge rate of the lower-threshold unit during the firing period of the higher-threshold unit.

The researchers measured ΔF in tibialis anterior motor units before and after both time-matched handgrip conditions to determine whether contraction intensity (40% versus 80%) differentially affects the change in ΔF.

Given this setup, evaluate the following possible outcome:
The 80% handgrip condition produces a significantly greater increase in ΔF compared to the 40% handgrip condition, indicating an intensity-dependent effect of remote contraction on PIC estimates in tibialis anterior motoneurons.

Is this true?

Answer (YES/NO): NO